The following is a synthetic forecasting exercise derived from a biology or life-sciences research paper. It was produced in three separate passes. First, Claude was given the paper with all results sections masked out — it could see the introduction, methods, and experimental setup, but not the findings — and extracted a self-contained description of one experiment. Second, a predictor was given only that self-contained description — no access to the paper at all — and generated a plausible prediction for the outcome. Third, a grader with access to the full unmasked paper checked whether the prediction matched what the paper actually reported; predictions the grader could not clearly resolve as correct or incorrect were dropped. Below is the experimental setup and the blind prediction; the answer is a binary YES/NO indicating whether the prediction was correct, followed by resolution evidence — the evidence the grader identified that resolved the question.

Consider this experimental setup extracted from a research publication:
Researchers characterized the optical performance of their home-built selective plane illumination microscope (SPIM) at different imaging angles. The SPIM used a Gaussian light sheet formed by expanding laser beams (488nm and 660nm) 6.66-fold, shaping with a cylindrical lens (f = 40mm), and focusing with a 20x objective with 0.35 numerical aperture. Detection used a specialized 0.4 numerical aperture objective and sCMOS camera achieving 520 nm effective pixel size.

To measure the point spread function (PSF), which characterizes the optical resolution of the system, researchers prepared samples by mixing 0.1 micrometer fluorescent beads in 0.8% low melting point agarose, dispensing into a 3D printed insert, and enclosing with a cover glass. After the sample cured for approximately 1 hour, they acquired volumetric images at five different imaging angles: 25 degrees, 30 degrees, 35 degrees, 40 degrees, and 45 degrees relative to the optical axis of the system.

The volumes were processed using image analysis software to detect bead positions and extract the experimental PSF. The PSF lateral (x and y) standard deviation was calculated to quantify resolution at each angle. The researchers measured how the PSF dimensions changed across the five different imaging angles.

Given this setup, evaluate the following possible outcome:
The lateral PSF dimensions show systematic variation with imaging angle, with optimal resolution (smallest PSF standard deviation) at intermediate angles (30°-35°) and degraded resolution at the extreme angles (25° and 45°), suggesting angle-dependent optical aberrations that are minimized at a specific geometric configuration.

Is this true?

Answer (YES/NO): NO